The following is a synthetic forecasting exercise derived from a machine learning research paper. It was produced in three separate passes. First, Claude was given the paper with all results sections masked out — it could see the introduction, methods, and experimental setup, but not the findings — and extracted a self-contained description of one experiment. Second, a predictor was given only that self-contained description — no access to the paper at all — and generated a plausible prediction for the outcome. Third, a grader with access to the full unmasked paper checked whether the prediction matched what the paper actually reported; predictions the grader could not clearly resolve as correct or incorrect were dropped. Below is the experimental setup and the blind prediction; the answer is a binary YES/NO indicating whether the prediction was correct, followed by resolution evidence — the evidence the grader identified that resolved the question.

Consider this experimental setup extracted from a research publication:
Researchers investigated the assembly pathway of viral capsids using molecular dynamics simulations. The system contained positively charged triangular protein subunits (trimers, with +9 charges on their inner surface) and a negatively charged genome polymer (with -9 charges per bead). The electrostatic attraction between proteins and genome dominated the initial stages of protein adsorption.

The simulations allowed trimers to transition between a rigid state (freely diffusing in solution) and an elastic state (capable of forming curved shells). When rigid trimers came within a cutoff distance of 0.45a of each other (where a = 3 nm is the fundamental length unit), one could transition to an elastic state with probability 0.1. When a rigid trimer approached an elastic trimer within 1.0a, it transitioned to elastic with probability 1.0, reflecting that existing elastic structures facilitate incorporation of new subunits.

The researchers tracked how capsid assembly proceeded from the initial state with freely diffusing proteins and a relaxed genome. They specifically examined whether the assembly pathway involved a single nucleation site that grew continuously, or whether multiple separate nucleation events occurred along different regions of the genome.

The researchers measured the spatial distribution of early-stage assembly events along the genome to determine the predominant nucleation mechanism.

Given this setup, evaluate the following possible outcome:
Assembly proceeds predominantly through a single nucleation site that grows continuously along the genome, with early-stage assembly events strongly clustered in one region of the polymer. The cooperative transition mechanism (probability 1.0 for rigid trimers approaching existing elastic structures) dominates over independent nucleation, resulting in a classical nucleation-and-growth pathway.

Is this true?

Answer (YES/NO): NO